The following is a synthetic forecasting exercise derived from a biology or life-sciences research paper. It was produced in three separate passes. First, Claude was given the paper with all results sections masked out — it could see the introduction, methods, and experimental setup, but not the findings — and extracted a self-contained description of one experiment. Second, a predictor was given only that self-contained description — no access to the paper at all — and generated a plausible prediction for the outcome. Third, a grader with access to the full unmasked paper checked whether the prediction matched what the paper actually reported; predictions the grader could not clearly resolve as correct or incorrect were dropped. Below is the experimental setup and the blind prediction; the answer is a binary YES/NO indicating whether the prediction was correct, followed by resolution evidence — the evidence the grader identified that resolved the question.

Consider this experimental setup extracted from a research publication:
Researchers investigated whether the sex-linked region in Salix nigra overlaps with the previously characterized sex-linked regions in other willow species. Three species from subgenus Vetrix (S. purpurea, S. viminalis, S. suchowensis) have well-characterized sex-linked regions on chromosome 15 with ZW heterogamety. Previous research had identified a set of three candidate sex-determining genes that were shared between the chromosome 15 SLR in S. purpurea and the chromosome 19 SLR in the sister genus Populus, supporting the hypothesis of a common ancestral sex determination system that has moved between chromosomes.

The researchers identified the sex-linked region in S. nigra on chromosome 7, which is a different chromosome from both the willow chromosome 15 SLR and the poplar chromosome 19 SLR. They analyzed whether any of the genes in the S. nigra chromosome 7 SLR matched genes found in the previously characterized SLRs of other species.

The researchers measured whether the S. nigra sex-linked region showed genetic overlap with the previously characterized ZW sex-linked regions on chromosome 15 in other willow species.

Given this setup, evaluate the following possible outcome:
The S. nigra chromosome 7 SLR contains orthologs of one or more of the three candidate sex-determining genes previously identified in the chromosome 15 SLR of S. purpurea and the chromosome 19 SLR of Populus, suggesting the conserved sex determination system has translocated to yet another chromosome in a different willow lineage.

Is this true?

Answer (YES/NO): NO